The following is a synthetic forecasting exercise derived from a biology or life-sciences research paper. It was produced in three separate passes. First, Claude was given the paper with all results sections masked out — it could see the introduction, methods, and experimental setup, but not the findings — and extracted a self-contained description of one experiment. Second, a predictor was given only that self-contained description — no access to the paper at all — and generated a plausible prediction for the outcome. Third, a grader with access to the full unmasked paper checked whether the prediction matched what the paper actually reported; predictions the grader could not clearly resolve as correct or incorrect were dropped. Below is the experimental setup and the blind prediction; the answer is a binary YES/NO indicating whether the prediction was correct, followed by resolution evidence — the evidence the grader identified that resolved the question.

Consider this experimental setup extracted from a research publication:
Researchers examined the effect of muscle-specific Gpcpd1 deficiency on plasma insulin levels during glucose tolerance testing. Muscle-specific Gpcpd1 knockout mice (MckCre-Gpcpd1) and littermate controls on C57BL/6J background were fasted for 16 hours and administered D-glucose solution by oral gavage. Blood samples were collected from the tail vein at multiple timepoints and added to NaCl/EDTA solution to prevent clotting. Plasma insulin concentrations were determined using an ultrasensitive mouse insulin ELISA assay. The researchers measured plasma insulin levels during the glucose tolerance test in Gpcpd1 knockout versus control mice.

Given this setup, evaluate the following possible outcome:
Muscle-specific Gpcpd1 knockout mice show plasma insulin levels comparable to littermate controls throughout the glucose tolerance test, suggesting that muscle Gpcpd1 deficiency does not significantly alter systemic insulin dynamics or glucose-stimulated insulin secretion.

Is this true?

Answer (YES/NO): NO